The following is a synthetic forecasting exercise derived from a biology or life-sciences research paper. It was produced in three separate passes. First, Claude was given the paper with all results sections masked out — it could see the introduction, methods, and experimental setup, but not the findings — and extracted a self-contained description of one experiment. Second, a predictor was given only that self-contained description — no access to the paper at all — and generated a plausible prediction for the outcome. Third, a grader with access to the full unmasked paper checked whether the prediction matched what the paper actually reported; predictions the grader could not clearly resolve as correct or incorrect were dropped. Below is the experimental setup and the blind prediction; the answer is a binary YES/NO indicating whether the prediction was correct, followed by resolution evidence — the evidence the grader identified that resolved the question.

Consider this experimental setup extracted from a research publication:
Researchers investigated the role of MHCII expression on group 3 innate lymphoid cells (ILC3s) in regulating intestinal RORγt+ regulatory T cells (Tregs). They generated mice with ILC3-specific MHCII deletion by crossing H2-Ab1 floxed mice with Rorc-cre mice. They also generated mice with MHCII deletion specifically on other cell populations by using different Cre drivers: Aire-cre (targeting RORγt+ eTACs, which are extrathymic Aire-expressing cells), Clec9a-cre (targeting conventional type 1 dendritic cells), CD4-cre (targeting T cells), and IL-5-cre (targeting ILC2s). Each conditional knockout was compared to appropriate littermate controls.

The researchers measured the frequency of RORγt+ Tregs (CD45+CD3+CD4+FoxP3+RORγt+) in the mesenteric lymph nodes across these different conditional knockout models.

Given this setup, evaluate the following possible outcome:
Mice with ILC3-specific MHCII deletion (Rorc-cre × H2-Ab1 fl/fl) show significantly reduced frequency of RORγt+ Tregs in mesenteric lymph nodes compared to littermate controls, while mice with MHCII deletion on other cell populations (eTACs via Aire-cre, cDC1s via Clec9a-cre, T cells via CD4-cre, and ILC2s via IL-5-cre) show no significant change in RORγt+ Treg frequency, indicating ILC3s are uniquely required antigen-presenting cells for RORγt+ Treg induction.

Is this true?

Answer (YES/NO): YES